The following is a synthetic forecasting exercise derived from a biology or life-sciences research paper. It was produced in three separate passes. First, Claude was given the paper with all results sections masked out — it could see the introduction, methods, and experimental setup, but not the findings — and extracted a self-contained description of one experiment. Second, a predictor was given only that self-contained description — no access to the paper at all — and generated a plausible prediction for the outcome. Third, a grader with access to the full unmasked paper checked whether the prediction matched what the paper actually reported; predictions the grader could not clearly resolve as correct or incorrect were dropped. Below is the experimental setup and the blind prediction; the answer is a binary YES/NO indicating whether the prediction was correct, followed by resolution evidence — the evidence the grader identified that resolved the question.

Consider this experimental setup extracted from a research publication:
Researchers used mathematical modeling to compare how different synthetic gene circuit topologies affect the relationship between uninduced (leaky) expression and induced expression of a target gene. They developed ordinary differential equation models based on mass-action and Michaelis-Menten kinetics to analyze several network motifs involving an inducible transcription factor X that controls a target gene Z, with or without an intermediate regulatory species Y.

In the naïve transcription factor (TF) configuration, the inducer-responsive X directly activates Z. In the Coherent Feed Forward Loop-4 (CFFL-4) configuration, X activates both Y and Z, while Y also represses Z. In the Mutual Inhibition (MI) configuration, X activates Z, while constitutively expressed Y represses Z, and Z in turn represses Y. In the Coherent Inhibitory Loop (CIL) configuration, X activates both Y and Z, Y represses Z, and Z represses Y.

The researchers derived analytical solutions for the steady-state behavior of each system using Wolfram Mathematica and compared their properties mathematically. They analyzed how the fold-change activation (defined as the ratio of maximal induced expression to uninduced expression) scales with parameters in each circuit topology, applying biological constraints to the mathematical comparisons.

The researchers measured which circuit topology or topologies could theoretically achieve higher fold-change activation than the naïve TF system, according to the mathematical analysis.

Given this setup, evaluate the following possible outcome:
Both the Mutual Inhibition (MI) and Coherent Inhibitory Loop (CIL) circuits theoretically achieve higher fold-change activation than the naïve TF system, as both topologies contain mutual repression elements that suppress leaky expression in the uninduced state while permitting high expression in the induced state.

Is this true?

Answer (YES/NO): YES